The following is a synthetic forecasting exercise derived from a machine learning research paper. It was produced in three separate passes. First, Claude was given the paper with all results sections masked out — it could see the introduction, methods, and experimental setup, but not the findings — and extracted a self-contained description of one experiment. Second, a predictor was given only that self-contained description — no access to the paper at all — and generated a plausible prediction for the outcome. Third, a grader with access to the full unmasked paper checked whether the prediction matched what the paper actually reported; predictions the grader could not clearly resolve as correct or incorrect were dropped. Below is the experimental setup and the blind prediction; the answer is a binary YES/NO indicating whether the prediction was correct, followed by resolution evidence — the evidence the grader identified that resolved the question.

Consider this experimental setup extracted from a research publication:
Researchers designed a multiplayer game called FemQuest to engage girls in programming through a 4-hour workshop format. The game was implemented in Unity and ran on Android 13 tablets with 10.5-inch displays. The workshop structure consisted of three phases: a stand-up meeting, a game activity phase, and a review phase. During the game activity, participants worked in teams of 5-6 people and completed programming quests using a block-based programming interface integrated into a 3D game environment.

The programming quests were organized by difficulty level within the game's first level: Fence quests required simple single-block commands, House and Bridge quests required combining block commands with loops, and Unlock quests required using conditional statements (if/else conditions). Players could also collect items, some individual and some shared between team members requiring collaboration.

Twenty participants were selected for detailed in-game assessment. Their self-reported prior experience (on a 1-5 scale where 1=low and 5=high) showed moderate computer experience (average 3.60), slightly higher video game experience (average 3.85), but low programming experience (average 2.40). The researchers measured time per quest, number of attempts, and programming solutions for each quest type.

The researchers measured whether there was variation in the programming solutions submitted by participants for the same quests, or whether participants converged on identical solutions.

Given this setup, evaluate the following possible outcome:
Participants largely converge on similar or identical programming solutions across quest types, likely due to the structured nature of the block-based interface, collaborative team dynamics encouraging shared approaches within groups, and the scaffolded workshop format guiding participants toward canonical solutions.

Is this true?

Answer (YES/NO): NO